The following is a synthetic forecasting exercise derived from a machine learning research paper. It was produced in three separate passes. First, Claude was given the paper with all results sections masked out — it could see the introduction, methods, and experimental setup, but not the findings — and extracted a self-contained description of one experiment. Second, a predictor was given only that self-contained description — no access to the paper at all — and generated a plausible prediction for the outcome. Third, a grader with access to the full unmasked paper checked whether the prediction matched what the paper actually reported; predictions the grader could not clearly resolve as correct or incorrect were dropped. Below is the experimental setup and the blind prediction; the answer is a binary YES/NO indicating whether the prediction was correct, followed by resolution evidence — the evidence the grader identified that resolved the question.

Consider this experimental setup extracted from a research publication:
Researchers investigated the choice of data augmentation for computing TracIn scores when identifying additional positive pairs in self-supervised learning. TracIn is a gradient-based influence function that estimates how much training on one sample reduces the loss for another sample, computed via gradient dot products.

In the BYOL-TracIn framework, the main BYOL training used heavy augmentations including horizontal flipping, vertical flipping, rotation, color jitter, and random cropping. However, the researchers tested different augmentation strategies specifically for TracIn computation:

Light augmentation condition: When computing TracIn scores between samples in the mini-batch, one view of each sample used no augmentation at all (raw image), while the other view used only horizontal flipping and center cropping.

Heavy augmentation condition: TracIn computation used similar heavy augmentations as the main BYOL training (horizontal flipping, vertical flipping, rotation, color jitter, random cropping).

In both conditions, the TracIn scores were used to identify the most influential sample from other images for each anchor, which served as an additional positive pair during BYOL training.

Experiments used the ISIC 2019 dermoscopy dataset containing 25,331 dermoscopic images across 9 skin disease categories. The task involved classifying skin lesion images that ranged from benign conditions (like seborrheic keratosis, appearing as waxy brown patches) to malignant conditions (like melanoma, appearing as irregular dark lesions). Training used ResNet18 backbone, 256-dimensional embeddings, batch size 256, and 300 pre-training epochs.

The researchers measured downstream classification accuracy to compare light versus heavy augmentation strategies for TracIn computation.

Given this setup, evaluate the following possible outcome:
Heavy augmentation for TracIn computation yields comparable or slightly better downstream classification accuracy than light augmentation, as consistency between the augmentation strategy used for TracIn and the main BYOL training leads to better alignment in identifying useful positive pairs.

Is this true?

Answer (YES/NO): NO